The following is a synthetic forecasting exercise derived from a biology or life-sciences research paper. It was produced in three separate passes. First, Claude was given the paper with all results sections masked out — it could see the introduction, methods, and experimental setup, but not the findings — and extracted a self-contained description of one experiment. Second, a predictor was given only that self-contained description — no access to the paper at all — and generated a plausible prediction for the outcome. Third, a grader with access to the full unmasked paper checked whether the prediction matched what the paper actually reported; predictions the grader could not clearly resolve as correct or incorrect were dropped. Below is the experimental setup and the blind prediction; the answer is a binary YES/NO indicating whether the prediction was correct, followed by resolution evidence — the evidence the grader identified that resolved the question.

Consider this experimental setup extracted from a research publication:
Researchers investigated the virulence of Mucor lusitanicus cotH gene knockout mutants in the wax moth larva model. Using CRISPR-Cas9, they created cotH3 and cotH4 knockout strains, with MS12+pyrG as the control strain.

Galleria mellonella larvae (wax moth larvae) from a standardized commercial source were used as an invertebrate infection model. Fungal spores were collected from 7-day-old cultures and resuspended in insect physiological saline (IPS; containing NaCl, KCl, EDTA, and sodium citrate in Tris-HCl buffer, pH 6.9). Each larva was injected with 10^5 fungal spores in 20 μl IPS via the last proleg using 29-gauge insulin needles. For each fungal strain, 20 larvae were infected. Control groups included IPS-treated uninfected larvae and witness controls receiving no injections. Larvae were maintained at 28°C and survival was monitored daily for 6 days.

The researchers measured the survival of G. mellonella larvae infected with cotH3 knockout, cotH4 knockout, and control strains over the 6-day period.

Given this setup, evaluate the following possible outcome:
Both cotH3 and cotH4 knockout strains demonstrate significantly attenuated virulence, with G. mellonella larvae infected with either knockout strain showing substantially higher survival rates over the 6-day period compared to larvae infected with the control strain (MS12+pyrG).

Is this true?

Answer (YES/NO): NO